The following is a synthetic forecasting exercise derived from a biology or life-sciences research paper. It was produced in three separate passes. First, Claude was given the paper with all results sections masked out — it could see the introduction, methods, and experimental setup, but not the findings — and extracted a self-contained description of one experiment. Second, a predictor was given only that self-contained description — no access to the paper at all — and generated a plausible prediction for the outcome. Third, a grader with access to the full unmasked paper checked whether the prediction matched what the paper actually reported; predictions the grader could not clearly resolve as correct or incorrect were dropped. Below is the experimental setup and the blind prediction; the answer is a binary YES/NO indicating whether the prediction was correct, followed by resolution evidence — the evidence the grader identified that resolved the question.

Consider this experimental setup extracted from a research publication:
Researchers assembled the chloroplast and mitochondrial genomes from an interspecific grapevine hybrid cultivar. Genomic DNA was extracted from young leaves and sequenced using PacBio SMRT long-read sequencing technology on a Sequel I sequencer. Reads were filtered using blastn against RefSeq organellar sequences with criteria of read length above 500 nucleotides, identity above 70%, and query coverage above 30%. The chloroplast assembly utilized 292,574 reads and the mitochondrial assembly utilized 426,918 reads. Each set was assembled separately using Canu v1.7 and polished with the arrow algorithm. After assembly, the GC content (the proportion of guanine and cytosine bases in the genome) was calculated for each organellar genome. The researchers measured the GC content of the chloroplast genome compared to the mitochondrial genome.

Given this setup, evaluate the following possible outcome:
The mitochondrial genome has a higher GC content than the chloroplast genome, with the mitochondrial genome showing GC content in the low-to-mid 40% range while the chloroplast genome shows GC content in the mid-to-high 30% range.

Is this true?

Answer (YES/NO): YES